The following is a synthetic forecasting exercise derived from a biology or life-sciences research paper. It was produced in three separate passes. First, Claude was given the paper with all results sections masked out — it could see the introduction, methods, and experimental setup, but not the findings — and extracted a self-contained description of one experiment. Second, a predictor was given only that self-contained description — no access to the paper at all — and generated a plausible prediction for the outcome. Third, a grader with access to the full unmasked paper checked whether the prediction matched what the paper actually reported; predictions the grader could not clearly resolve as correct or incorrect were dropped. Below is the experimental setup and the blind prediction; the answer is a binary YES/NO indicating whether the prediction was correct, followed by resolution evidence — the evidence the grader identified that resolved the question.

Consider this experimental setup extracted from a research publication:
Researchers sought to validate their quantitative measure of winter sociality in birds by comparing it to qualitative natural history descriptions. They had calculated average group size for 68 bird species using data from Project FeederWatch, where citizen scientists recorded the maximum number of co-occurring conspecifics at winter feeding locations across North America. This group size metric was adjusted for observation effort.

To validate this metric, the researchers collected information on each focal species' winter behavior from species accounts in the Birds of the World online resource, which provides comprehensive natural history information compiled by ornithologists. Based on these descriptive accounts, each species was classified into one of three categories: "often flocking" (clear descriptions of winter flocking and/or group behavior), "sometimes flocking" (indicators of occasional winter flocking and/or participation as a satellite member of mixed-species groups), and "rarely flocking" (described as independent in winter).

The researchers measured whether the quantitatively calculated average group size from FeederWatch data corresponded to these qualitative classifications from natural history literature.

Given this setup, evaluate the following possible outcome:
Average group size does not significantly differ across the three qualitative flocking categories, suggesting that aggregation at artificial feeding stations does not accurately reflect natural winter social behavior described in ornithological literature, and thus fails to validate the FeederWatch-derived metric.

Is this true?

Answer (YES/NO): NO